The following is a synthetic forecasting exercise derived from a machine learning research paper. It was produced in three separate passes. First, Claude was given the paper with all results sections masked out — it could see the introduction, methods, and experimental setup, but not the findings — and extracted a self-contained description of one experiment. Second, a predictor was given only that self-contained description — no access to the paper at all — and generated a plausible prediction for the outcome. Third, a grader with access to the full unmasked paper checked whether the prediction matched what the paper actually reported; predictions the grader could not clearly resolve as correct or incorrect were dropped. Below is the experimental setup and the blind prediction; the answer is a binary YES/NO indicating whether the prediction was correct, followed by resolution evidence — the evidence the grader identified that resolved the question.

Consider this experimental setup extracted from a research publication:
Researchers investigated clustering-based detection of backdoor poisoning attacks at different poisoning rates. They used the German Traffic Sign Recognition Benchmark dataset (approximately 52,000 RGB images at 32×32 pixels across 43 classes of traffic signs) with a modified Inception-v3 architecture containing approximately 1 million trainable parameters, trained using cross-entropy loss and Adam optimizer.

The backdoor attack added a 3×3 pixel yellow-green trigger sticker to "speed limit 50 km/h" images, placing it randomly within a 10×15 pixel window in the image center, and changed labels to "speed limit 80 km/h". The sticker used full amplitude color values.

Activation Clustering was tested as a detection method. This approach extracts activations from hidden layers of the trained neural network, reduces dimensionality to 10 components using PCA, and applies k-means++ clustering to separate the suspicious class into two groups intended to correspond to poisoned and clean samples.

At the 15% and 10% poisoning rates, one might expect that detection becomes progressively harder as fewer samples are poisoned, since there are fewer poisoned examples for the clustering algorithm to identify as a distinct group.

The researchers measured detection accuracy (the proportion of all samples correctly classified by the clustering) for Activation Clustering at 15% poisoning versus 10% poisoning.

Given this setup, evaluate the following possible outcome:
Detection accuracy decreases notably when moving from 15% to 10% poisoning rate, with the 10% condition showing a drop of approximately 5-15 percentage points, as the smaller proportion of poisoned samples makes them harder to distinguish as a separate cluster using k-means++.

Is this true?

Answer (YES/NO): NO